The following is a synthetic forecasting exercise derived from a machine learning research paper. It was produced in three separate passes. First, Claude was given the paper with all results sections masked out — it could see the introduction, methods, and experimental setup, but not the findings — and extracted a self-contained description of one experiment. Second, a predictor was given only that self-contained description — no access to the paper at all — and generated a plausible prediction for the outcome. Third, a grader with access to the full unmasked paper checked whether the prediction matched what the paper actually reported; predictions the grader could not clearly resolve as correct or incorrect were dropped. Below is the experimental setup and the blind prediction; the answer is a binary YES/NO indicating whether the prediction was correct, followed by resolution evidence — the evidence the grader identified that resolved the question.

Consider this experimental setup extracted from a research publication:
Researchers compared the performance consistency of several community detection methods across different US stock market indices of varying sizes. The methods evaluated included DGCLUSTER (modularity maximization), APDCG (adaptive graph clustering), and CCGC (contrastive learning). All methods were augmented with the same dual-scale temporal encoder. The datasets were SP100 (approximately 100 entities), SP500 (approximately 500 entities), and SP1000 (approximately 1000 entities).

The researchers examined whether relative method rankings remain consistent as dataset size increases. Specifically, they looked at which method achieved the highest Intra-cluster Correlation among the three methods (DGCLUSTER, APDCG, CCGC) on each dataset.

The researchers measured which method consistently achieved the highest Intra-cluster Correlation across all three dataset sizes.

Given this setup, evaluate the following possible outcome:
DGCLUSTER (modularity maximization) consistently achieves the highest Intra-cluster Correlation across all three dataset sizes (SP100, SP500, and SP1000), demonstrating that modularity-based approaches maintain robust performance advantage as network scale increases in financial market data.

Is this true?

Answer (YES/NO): NO